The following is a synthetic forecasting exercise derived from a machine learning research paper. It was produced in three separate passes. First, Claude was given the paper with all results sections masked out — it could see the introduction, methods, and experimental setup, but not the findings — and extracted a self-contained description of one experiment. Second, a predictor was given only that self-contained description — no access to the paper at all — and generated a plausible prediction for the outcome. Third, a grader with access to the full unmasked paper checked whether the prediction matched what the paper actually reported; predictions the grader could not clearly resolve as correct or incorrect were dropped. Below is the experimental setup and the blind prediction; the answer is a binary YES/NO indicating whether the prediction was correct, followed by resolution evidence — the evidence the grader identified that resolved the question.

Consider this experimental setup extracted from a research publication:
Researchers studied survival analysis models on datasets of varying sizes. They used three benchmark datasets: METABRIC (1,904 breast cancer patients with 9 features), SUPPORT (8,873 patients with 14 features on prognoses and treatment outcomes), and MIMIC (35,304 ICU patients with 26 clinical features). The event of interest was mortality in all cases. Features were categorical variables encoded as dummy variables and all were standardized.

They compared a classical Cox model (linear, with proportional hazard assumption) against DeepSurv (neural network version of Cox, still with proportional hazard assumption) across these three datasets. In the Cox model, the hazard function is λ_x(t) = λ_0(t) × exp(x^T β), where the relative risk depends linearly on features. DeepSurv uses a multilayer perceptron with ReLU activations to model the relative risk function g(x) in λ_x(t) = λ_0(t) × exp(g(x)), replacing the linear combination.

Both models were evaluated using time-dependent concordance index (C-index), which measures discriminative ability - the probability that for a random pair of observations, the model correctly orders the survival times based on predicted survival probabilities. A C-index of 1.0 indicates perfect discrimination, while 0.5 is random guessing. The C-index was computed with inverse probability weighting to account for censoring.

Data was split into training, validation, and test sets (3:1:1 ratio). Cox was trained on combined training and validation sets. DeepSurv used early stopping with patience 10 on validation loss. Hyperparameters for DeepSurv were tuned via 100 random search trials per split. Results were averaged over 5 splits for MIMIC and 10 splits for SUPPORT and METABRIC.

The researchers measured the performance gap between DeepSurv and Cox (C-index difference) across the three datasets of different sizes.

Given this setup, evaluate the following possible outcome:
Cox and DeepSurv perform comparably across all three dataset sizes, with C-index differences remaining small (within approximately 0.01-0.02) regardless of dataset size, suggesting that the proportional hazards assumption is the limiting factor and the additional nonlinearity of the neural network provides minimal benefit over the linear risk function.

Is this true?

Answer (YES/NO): NO